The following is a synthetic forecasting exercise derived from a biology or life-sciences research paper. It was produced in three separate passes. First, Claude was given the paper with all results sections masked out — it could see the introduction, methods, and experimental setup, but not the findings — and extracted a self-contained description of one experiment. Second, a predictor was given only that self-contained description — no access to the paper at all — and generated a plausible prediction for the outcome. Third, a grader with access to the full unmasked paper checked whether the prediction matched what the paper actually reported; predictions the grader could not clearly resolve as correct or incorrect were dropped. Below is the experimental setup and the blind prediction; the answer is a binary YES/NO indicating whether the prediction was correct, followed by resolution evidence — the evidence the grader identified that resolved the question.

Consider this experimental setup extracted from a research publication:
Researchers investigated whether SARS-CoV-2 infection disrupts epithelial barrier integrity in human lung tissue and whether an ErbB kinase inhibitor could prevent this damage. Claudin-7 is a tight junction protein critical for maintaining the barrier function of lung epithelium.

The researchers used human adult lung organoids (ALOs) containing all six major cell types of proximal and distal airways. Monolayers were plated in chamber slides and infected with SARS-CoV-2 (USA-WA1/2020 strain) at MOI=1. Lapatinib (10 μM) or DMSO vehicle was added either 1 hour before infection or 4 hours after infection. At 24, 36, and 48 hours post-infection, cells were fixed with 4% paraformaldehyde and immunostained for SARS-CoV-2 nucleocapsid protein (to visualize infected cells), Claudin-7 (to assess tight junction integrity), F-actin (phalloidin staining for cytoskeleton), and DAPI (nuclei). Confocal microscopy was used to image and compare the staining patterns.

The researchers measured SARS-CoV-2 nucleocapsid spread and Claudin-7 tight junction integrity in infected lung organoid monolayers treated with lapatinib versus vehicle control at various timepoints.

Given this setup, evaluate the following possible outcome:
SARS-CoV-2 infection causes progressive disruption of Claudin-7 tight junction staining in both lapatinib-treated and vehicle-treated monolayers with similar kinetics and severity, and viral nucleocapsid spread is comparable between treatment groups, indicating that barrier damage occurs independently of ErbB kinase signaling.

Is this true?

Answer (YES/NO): NO